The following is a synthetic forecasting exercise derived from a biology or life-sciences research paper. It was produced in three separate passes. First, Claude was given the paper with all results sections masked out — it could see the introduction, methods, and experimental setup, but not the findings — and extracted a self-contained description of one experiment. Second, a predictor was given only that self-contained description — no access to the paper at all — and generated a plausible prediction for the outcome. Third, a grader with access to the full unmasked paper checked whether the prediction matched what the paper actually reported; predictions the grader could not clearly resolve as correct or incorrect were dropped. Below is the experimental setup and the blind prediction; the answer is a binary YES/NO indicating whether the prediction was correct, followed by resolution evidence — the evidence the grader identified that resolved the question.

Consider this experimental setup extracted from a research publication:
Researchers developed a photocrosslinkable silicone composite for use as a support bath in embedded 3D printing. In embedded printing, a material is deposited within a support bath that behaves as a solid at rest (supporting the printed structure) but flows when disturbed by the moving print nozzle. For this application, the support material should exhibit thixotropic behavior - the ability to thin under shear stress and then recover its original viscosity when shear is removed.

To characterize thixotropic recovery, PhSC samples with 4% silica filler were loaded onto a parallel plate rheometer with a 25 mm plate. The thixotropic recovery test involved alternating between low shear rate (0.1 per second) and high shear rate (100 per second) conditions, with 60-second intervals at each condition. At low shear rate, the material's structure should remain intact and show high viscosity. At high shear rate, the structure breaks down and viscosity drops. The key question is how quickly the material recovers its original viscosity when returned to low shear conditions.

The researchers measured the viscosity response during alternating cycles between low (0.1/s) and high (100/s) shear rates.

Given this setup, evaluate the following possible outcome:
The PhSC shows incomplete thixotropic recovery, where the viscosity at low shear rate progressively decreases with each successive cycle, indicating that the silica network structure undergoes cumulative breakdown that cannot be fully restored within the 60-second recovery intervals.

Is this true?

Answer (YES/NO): NO